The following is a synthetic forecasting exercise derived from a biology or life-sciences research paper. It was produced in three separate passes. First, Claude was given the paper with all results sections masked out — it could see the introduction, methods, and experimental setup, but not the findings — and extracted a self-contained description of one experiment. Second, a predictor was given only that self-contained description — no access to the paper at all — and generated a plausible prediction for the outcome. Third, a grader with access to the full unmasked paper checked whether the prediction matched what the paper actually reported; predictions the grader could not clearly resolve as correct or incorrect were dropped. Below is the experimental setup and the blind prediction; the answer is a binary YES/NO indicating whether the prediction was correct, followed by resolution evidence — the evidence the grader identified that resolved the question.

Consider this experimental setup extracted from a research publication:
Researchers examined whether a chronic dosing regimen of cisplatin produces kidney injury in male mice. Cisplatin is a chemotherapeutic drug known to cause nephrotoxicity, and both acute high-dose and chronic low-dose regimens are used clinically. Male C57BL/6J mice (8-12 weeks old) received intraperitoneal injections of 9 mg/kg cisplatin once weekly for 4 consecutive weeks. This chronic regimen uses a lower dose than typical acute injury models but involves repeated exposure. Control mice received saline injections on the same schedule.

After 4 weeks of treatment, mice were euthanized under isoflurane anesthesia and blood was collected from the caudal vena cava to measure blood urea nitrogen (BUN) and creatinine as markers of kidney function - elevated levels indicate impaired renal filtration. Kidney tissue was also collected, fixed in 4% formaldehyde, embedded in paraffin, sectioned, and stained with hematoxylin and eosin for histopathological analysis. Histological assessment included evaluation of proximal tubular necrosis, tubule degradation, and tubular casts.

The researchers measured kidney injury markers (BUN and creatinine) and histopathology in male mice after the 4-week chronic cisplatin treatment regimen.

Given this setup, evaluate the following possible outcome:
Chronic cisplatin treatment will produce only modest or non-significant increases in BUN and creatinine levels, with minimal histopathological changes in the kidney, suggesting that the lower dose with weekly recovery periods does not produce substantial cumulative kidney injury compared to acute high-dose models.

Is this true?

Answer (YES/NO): NO